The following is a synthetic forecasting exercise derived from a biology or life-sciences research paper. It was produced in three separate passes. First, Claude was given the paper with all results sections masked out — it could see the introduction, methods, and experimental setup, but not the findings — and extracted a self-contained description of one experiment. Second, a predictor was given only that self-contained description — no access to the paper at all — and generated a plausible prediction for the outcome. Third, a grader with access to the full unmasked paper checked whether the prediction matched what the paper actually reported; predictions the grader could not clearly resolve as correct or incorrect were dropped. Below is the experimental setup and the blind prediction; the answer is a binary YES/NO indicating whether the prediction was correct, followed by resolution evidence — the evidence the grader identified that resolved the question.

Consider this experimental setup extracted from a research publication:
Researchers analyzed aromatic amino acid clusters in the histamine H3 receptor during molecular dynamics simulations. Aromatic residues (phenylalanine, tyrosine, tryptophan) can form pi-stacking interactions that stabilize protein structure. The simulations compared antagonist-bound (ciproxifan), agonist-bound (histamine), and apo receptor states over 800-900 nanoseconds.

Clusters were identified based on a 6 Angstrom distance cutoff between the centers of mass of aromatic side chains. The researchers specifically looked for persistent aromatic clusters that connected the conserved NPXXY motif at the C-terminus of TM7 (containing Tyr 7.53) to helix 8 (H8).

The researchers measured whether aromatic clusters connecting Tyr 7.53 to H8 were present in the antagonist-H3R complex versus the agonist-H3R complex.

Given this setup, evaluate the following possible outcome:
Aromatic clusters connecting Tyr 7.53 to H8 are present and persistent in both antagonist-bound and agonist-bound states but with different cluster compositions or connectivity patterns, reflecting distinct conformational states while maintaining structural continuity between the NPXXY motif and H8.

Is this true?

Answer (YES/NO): NO